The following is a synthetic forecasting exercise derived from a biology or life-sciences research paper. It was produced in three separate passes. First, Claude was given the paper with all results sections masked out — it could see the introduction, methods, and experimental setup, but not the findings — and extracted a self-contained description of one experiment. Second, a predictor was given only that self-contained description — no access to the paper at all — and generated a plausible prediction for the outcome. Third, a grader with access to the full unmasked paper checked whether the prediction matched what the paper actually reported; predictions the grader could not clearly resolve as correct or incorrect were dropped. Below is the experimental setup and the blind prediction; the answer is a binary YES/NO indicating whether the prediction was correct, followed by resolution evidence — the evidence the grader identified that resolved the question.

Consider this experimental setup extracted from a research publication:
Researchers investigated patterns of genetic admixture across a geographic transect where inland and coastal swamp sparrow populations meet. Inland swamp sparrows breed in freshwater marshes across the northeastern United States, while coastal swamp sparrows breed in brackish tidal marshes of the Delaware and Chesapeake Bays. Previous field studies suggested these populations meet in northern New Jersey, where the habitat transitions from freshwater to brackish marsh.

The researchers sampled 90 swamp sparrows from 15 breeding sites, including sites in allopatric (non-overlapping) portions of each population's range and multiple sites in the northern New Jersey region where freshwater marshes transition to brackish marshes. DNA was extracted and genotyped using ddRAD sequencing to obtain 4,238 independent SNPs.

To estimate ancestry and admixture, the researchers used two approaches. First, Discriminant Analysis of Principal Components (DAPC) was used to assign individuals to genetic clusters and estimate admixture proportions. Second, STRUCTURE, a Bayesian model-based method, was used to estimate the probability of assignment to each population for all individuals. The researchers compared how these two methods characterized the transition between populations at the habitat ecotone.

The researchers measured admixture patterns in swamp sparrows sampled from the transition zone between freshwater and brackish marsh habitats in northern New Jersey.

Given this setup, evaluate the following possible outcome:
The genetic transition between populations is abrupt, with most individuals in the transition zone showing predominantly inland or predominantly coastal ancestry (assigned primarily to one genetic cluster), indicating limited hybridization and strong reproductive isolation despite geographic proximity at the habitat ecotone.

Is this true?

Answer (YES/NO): NO